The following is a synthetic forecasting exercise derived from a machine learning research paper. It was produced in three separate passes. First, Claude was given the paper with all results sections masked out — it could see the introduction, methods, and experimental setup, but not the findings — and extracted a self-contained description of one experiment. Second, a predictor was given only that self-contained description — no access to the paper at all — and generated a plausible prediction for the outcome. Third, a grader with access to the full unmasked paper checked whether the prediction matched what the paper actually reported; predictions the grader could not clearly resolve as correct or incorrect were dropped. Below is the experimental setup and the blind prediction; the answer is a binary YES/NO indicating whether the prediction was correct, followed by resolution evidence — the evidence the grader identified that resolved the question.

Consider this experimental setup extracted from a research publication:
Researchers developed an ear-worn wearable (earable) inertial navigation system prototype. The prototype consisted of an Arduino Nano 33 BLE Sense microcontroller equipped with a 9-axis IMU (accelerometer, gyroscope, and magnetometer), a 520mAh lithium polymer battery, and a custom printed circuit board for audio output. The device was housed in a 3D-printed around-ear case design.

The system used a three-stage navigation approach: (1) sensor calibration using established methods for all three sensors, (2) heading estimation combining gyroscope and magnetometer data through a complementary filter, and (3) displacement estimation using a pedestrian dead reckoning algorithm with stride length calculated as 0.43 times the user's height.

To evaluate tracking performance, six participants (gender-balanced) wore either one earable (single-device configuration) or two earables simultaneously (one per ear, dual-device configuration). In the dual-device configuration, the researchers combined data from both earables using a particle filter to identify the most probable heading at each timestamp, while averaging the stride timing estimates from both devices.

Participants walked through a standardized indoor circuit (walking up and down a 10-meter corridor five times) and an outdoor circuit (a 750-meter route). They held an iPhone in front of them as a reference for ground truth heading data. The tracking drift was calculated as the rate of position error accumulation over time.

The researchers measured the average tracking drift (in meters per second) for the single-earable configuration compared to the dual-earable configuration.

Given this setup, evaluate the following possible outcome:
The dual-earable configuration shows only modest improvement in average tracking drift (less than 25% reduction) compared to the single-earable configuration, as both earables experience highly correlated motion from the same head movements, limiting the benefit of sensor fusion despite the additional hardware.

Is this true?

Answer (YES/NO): NO